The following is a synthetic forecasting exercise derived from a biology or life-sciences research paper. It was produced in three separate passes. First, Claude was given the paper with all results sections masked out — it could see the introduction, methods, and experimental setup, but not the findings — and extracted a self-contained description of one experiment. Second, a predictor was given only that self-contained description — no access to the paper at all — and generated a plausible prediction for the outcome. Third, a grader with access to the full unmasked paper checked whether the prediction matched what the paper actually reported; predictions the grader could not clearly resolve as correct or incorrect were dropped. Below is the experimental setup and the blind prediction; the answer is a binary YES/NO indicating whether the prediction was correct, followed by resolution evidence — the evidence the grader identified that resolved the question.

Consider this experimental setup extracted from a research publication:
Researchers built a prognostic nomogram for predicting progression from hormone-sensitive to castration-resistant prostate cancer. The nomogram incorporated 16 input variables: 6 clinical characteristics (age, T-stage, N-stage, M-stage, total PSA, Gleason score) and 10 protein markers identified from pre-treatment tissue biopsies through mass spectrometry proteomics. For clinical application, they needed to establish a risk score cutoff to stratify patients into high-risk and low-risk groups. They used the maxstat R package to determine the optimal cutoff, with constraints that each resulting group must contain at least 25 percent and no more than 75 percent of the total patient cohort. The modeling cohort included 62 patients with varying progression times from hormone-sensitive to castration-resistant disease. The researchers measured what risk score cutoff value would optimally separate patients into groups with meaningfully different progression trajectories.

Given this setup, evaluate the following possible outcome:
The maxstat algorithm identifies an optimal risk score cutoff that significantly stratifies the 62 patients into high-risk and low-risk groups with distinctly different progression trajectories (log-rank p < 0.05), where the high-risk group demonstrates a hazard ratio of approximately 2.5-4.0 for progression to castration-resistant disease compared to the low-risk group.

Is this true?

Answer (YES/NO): NO